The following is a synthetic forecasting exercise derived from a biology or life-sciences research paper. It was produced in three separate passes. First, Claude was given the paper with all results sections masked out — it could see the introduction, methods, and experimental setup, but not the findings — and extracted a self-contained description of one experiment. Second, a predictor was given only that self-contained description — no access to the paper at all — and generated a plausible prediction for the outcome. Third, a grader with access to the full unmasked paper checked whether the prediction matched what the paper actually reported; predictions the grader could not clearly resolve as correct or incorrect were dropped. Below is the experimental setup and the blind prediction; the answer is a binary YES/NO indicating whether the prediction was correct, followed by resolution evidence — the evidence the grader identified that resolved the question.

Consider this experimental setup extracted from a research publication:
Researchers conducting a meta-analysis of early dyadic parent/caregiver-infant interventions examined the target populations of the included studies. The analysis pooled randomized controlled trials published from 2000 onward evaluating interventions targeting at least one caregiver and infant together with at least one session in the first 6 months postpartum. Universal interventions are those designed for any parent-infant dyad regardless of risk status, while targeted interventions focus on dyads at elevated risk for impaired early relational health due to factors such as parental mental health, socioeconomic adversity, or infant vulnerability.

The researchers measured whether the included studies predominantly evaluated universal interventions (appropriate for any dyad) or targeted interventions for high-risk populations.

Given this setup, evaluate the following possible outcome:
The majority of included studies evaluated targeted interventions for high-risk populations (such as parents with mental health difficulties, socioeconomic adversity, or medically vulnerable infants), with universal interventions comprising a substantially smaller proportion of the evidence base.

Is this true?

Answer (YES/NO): YES